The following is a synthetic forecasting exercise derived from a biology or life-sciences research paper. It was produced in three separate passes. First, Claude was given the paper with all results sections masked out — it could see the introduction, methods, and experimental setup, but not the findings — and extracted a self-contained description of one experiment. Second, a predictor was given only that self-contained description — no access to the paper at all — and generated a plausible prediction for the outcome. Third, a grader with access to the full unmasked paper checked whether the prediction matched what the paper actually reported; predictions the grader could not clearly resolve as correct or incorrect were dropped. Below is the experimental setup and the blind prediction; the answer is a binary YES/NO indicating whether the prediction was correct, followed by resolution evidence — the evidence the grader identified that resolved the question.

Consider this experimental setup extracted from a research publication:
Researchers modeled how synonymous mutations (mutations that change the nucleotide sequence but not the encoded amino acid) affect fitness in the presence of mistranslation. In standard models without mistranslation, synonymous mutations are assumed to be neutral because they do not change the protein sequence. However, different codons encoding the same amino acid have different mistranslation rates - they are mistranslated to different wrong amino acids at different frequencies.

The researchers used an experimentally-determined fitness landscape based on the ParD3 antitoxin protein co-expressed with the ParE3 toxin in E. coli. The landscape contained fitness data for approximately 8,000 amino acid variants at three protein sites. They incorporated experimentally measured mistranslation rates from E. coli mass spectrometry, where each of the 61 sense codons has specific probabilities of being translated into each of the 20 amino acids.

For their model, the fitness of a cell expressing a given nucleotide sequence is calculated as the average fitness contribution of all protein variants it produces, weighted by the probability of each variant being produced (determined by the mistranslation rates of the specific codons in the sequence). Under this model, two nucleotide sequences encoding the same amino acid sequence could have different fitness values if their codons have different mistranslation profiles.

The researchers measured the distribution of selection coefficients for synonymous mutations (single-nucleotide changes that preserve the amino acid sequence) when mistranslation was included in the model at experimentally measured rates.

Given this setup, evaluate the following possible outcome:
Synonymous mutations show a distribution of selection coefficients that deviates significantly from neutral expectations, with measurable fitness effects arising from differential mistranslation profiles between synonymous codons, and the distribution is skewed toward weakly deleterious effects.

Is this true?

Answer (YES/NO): NO